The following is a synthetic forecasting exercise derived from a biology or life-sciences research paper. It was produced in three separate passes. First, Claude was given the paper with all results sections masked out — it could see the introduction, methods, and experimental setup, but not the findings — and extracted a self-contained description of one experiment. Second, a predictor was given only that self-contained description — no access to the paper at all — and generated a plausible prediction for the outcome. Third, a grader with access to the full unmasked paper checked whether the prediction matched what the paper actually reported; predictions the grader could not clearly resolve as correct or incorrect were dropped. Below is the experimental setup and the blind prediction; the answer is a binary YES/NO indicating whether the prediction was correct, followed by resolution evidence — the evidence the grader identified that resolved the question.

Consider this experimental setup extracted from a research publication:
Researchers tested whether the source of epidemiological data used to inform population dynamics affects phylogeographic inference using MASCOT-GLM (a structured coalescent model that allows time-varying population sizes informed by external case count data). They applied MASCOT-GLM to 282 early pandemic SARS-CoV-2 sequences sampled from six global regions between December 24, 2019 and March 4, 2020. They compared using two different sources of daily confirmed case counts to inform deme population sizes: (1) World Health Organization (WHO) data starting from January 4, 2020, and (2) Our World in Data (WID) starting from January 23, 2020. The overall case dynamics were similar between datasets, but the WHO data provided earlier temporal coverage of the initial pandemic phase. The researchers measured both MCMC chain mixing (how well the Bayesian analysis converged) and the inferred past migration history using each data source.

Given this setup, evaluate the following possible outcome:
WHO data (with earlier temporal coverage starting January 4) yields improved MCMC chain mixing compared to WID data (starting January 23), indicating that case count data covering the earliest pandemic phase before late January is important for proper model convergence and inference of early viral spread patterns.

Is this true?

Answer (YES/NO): YES